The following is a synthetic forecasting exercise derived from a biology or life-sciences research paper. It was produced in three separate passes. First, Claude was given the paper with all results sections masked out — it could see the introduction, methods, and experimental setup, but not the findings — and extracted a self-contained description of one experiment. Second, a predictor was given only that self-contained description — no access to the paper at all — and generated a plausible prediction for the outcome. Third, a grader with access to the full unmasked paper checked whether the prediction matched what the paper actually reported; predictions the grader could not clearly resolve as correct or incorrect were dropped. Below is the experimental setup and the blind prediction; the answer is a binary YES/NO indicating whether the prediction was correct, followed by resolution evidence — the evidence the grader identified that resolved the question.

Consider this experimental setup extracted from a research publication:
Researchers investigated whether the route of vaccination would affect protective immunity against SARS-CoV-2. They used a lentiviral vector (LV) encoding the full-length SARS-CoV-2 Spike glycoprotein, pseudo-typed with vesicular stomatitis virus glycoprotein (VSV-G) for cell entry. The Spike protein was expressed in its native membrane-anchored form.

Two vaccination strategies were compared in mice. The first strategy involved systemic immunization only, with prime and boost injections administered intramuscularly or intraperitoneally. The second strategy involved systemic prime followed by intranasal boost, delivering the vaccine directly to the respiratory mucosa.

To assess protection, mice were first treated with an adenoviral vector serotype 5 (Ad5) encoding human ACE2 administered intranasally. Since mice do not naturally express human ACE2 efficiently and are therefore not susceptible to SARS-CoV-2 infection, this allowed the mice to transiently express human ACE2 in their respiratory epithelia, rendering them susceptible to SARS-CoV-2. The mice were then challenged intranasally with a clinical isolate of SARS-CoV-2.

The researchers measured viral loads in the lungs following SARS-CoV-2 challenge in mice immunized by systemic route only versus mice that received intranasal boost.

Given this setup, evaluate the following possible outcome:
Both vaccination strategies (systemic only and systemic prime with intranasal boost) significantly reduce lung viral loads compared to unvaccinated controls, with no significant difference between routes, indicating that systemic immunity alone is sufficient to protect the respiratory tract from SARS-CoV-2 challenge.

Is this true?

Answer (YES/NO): NO